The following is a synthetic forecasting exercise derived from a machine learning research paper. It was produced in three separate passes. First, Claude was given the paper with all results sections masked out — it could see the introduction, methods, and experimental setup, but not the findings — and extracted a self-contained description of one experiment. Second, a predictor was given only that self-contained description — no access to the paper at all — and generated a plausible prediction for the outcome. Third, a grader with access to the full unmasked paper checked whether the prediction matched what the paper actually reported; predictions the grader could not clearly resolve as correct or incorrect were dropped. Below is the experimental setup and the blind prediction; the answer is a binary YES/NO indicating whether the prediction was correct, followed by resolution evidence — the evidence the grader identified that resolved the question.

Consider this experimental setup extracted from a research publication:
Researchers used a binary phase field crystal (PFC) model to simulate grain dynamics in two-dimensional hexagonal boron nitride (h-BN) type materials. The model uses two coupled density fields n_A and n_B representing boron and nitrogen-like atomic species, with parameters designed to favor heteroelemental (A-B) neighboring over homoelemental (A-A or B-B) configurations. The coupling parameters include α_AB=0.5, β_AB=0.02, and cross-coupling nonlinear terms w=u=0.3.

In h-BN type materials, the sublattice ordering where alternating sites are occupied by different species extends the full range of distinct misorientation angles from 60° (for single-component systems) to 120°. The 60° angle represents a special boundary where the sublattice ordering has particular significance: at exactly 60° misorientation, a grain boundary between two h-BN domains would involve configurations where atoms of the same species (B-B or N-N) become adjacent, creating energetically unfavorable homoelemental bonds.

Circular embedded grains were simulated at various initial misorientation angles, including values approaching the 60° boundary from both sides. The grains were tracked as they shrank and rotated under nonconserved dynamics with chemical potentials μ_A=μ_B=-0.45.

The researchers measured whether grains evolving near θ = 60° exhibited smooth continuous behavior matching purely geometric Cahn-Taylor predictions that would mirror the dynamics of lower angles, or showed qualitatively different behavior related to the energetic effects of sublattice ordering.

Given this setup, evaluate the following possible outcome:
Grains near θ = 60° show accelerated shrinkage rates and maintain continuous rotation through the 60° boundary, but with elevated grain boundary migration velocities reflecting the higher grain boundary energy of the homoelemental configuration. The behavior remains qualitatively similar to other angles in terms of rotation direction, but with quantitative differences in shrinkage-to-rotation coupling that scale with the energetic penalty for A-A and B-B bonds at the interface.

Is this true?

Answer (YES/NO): NO